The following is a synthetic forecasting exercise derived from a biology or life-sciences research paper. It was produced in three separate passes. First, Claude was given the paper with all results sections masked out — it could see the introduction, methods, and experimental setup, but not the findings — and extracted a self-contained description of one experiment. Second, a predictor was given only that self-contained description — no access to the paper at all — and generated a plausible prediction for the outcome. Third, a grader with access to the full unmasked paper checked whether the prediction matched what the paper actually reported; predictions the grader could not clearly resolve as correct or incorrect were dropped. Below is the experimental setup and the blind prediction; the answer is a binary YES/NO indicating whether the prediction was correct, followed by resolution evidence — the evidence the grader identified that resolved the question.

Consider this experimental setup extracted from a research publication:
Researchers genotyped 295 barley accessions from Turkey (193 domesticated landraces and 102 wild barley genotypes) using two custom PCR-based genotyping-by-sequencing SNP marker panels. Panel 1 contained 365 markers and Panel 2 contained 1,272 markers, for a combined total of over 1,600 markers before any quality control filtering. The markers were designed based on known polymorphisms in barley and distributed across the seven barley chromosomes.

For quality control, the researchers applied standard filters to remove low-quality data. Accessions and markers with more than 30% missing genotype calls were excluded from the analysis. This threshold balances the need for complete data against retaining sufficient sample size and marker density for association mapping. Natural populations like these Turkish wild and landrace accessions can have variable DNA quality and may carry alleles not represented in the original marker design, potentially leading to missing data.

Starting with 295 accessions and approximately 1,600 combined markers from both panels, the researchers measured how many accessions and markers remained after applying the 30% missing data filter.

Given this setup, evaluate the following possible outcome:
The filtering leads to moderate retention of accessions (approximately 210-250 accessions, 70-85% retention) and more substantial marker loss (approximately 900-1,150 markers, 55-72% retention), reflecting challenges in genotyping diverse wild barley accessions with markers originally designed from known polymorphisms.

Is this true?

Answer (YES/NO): NO